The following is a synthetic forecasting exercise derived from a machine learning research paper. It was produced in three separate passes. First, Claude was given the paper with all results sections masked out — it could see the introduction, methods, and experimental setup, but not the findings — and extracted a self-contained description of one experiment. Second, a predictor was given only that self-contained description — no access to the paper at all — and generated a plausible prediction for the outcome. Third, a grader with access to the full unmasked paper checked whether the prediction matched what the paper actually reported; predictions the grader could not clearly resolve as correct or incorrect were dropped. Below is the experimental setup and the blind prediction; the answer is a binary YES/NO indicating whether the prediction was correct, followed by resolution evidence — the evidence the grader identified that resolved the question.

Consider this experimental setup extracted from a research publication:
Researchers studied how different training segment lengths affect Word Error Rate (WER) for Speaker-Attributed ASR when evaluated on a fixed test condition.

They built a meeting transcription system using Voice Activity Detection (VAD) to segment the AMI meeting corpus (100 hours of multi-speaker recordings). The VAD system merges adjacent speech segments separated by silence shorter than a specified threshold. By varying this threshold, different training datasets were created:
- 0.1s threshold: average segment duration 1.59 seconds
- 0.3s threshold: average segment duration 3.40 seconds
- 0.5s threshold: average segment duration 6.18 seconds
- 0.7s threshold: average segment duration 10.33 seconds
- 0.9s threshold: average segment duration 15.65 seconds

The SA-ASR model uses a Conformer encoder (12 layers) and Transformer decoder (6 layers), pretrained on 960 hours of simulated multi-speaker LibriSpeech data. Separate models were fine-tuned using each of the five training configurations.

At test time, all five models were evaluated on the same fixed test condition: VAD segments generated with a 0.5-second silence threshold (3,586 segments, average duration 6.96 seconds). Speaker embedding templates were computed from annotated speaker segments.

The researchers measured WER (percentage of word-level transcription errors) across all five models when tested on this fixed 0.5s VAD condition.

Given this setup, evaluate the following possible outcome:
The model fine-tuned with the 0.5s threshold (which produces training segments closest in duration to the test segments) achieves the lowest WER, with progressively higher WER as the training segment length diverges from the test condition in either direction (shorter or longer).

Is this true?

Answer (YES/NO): YES